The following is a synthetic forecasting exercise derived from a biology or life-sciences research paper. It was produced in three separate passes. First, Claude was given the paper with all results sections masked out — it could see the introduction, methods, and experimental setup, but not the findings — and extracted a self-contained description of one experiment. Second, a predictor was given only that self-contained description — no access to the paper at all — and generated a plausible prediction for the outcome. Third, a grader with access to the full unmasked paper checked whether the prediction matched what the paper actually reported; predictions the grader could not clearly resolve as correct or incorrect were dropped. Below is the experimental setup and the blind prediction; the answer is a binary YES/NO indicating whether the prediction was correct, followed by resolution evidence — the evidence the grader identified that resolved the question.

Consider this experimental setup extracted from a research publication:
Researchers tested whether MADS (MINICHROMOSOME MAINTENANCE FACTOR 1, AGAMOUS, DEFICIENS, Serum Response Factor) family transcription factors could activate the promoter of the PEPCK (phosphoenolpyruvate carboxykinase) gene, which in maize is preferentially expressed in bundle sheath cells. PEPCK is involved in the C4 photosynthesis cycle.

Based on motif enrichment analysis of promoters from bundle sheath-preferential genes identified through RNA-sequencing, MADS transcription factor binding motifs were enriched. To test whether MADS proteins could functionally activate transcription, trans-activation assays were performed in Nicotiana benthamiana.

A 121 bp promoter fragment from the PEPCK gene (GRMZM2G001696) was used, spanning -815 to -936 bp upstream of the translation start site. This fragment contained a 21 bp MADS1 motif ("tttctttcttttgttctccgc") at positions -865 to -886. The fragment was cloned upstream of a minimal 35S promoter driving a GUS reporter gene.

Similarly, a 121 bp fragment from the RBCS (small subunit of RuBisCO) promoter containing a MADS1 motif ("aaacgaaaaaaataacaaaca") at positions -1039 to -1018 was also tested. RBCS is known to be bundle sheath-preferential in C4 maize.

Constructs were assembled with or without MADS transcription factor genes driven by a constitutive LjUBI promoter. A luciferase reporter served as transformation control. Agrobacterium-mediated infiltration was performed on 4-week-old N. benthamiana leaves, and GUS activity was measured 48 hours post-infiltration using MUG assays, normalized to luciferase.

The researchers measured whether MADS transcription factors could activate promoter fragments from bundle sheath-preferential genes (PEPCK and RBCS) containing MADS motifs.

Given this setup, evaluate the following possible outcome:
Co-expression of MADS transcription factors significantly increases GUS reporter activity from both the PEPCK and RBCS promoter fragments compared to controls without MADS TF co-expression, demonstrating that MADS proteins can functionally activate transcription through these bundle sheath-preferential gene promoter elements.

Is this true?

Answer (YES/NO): YES